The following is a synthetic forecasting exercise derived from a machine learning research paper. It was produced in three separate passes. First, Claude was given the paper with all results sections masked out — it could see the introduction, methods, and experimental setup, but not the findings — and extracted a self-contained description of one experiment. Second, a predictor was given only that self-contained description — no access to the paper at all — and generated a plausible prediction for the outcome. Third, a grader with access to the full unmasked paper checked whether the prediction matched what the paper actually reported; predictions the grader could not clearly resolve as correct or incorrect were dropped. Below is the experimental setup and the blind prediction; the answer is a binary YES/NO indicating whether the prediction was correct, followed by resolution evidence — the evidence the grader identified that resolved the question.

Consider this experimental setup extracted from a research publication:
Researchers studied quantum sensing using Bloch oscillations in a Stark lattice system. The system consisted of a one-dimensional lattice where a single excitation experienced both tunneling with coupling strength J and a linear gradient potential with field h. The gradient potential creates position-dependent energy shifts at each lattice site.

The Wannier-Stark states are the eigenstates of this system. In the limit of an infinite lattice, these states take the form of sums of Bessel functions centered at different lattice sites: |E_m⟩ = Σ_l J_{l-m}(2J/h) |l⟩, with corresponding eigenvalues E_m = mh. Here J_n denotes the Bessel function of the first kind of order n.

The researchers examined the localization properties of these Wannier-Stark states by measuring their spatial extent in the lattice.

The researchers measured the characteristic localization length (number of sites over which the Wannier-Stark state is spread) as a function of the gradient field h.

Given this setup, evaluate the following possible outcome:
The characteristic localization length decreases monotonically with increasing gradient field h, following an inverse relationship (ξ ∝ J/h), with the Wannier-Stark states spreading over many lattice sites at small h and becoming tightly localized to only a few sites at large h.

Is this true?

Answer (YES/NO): YES